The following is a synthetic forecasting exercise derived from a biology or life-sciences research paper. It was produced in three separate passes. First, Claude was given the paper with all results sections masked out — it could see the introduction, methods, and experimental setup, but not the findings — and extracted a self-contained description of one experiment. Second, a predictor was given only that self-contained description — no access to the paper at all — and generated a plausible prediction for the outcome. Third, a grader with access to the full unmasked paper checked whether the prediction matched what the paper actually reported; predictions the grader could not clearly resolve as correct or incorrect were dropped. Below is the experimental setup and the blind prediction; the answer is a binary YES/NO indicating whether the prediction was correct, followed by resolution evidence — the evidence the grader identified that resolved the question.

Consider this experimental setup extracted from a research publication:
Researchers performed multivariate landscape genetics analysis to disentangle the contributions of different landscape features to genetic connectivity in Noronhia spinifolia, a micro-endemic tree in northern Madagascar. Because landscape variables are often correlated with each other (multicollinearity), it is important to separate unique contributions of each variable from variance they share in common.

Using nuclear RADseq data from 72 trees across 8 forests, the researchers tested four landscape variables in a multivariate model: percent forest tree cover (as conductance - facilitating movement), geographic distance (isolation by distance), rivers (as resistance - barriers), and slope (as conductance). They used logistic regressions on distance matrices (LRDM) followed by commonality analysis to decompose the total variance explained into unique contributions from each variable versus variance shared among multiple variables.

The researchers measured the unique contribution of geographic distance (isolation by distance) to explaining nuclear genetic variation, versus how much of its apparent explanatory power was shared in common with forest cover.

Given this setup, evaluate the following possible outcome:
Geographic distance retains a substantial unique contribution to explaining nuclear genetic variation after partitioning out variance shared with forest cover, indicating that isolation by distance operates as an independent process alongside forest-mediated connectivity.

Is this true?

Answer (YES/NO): NO